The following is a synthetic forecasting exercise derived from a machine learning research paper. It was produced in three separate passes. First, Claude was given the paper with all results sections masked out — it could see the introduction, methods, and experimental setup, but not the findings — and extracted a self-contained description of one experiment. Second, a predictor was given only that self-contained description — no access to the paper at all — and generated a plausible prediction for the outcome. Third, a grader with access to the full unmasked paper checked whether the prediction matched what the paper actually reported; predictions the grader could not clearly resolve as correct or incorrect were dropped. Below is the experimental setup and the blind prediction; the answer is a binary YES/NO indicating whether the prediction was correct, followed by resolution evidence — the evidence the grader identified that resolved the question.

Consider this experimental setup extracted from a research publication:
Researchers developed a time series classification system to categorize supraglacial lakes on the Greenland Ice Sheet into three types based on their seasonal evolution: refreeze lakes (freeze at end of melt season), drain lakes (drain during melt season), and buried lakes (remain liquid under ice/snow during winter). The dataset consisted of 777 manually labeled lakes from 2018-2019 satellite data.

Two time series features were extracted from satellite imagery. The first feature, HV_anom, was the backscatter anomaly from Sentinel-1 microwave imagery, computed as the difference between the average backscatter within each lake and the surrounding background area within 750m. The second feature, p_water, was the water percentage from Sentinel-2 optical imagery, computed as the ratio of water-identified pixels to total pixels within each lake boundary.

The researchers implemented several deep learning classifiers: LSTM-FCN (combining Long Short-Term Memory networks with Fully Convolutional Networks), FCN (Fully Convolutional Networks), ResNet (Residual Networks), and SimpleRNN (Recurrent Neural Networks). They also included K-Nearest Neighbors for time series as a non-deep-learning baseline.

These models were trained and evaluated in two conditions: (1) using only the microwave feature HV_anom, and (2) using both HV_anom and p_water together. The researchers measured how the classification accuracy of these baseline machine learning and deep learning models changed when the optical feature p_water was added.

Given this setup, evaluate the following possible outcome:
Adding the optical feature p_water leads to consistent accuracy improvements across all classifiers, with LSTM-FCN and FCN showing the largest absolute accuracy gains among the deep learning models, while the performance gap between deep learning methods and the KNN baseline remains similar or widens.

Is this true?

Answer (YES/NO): NO